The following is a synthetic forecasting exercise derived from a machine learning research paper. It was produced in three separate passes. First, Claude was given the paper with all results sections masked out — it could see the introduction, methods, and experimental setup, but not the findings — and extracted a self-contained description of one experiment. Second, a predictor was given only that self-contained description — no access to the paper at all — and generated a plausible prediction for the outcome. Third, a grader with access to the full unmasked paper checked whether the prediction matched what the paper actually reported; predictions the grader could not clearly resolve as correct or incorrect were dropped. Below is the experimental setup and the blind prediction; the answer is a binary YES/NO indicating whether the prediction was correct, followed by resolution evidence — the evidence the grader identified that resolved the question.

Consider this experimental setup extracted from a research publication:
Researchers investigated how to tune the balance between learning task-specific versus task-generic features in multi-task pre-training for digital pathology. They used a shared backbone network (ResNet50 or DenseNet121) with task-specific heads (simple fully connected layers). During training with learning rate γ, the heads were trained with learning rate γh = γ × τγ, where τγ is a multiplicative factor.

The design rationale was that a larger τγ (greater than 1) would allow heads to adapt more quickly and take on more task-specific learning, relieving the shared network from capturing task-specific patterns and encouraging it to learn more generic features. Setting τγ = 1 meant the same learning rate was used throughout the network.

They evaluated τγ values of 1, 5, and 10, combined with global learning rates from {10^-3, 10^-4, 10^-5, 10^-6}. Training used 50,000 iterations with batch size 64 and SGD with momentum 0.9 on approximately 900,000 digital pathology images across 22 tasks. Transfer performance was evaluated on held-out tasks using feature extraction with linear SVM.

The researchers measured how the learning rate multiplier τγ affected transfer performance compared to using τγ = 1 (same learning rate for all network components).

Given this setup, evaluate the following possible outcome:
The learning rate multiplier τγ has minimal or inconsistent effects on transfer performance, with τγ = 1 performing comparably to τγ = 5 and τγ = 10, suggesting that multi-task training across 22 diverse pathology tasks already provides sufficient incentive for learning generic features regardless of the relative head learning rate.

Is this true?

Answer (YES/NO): YES